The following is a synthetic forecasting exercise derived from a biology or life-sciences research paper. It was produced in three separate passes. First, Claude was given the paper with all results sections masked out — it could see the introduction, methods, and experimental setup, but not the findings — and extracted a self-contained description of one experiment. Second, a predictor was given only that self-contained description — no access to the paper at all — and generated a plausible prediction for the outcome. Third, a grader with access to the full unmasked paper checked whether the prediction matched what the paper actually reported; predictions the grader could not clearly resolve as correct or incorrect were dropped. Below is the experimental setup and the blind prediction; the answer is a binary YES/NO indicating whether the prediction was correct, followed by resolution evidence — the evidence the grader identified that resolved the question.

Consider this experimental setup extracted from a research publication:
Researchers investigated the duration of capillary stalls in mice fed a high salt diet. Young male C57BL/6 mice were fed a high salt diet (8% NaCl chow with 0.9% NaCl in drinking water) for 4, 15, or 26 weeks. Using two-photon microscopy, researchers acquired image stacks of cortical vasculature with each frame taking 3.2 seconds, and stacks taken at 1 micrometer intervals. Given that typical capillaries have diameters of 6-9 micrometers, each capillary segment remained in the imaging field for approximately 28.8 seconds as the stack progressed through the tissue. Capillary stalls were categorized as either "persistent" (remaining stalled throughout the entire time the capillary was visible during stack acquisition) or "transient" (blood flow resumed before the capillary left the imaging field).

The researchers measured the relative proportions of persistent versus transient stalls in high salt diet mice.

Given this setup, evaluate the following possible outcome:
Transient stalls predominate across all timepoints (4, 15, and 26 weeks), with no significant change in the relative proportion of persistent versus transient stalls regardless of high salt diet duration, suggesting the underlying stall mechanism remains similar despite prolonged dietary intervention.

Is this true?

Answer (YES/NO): NO